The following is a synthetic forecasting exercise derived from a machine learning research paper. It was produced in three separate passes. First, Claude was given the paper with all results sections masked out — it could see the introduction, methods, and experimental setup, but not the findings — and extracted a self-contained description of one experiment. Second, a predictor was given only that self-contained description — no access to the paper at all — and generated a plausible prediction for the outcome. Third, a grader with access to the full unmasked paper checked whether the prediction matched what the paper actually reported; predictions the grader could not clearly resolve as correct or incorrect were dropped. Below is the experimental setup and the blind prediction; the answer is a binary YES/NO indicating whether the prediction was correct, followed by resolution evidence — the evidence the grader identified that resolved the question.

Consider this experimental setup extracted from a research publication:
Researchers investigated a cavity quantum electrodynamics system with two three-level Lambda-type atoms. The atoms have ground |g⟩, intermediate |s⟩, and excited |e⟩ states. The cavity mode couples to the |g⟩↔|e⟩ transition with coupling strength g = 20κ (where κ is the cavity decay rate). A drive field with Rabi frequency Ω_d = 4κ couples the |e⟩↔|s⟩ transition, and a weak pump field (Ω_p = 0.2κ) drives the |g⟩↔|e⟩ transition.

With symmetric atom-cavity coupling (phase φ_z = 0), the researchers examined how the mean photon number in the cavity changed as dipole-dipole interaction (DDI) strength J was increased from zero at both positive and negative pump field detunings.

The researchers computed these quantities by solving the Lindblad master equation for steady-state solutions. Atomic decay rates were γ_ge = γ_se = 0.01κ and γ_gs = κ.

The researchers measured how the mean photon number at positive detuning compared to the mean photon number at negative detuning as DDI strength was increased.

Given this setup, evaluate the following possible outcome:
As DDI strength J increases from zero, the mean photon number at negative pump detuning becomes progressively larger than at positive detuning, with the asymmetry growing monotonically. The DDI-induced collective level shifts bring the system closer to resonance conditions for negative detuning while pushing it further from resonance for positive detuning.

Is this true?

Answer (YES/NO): NO